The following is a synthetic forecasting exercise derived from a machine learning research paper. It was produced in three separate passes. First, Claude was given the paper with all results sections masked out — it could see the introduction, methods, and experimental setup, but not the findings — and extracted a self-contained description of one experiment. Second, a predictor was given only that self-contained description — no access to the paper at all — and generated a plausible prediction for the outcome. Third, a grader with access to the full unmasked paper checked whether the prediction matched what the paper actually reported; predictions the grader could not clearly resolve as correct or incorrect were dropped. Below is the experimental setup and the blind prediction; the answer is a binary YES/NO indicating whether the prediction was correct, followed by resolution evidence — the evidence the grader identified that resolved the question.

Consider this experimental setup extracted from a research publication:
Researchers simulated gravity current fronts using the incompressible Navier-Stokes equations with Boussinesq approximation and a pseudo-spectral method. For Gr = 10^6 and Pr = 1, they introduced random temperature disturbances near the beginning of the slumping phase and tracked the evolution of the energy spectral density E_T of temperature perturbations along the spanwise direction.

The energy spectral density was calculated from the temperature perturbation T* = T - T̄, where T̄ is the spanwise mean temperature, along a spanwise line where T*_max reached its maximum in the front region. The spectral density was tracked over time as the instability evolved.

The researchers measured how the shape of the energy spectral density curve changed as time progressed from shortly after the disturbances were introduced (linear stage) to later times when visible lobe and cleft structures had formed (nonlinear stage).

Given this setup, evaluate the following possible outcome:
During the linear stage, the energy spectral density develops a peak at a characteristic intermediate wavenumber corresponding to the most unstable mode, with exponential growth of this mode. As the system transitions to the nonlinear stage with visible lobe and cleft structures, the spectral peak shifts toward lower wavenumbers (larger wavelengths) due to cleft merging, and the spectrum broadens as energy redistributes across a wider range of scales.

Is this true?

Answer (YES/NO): YES